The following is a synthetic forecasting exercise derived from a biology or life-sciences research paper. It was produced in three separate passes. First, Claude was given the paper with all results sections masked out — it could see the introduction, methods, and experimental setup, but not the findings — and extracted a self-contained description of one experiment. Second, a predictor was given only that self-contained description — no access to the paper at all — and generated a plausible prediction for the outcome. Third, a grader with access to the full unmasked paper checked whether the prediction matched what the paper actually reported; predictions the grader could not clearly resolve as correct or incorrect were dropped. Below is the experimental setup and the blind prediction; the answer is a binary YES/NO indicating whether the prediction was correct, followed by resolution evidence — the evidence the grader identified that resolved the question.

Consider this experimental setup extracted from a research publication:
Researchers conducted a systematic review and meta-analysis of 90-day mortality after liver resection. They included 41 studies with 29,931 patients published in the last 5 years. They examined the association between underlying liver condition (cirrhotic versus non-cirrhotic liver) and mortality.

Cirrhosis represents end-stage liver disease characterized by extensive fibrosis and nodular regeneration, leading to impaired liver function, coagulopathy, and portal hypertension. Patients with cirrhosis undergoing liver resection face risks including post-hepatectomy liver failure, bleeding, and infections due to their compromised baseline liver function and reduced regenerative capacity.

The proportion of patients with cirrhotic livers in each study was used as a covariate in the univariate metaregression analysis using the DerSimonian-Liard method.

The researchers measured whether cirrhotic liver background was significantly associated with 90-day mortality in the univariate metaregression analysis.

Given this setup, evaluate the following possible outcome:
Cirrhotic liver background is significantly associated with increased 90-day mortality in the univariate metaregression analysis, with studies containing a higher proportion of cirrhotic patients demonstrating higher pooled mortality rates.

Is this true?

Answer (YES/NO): NO